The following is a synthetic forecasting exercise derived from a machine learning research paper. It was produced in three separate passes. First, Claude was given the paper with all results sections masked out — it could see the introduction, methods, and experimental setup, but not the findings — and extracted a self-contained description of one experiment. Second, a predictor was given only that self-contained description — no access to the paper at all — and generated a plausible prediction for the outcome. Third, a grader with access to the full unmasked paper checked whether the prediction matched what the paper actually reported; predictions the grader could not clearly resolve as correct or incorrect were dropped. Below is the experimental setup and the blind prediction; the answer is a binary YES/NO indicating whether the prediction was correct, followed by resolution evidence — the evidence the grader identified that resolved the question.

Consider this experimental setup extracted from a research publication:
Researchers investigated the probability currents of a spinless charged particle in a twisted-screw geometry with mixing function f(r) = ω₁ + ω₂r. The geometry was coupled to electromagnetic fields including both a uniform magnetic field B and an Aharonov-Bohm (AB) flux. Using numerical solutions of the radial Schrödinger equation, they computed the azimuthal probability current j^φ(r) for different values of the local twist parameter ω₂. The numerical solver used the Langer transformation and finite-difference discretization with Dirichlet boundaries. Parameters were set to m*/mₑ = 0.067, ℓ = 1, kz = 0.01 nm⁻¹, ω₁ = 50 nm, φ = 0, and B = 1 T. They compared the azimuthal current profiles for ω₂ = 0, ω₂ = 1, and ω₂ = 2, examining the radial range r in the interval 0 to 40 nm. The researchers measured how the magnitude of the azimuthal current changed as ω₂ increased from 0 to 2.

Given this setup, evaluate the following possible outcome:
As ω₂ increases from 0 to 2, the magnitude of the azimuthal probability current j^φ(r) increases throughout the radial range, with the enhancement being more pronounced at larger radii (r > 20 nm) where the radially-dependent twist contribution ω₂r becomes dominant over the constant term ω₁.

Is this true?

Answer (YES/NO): NO